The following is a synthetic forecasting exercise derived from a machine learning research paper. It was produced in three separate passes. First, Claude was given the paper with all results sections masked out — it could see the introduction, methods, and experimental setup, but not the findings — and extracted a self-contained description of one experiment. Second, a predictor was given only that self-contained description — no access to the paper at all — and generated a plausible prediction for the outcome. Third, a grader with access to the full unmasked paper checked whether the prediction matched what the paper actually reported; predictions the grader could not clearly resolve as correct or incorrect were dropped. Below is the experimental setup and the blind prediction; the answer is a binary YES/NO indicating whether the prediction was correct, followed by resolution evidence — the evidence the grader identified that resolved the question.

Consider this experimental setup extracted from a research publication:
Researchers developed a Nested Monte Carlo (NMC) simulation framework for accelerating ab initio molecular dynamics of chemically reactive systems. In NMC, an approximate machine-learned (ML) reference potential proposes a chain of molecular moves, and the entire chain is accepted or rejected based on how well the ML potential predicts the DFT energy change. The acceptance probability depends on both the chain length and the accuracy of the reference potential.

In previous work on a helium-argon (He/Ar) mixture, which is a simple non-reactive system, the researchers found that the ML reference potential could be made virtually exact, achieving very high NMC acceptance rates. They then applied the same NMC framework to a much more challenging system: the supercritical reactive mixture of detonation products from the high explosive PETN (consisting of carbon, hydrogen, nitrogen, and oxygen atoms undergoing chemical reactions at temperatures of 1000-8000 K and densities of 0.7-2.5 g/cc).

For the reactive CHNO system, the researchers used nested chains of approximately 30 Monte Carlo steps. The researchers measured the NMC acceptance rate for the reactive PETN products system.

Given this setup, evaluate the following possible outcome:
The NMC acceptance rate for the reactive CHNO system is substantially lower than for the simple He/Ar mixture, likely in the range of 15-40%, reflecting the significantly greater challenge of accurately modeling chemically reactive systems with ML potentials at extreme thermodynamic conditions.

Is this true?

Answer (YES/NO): NO